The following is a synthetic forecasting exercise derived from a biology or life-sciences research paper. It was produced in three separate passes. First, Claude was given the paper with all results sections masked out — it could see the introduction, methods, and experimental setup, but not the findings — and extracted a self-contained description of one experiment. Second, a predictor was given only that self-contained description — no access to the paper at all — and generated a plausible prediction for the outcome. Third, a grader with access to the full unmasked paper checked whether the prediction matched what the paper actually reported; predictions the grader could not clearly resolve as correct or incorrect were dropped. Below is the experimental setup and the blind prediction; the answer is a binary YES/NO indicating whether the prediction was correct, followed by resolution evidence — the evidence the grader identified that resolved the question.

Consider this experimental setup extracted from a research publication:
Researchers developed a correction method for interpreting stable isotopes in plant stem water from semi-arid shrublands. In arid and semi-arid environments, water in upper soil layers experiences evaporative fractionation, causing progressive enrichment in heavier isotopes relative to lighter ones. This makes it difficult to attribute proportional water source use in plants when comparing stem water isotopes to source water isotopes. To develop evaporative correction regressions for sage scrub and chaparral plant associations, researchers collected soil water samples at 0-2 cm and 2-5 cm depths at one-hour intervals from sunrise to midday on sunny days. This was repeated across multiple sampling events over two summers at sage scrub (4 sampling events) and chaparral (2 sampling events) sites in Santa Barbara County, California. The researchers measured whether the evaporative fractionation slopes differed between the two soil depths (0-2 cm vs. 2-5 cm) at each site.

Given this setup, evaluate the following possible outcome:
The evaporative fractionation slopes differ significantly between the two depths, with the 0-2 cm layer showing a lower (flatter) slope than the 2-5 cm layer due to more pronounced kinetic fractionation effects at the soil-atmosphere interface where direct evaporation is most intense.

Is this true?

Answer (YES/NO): NO